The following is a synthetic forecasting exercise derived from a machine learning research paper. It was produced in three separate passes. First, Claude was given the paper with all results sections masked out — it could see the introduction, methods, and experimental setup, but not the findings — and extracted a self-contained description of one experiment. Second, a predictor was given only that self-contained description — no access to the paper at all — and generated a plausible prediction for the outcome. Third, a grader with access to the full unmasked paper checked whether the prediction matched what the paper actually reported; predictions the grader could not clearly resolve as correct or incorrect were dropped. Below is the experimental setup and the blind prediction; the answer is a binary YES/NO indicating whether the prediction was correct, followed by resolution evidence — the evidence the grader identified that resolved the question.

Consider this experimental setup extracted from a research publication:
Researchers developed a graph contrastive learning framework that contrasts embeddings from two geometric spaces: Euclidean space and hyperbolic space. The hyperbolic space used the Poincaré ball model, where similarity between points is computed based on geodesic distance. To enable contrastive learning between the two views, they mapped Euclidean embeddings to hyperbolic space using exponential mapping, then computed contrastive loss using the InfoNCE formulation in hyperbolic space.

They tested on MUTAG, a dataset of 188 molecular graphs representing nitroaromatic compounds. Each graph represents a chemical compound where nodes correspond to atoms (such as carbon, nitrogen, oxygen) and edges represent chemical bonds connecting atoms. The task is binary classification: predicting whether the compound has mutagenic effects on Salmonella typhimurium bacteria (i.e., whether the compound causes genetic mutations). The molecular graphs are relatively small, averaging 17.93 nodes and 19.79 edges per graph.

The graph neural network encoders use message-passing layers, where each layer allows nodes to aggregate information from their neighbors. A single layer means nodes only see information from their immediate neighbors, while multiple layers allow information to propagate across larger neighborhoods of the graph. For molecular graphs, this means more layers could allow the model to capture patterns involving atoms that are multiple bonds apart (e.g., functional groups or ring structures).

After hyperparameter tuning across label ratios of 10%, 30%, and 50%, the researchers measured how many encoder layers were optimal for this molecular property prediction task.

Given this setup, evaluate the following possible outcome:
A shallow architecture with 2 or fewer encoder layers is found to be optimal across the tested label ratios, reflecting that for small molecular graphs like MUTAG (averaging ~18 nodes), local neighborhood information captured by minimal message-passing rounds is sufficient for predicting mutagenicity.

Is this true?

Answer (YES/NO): NO